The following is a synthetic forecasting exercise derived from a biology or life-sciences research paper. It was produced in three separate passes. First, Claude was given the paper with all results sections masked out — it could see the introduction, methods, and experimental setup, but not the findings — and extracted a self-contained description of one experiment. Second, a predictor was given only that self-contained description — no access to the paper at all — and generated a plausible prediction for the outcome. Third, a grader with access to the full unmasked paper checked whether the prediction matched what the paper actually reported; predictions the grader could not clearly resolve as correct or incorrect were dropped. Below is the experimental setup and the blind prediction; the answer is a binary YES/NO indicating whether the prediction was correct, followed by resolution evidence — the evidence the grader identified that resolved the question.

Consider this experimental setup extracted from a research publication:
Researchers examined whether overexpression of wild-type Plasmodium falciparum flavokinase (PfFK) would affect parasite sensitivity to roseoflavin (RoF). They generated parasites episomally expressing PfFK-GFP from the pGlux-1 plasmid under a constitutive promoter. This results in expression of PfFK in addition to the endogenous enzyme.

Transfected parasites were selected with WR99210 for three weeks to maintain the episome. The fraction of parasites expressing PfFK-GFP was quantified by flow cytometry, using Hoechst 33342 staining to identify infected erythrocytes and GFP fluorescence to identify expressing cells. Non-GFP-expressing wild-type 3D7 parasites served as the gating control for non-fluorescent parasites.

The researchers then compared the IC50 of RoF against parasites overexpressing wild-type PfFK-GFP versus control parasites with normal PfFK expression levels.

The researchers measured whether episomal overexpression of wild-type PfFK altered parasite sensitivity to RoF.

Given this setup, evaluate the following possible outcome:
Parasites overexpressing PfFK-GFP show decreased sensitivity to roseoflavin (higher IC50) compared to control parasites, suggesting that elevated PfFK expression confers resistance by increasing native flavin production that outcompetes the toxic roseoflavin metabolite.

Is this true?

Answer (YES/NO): NO